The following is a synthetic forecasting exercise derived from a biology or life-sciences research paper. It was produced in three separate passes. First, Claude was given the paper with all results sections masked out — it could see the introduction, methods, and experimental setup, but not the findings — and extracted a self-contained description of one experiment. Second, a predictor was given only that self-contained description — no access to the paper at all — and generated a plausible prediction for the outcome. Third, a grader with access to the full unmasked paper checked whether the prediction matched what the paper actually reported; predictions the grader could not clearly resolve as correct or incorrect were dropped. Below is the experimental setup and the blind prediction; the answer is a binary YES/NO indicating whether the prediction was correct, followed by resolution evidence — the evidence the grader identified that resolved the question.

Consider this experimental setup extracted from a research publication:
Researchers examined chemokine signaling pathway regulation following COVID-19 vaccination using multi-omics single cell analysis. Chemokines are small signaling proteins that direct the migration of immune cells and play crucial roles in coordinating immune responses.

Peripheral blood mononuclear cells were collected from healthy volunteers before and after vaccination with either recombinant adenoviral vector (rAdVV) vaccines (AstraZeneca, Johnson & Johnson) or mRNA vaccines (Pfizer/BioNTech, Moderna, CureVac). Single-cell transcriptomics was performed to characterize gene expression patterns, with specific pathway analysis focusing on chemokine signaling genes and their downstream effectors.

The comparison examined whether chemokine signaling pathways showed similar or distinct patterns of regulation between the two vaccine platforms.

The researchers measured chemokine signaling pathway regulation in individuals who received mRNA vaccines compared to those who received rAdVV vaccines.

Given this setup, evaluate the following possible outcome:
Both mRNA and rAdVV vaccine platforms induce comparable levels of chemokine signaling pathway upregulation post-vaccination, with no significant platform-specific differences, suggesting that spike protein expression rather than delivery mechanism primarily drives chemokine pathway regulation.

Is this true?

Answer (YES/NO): NO